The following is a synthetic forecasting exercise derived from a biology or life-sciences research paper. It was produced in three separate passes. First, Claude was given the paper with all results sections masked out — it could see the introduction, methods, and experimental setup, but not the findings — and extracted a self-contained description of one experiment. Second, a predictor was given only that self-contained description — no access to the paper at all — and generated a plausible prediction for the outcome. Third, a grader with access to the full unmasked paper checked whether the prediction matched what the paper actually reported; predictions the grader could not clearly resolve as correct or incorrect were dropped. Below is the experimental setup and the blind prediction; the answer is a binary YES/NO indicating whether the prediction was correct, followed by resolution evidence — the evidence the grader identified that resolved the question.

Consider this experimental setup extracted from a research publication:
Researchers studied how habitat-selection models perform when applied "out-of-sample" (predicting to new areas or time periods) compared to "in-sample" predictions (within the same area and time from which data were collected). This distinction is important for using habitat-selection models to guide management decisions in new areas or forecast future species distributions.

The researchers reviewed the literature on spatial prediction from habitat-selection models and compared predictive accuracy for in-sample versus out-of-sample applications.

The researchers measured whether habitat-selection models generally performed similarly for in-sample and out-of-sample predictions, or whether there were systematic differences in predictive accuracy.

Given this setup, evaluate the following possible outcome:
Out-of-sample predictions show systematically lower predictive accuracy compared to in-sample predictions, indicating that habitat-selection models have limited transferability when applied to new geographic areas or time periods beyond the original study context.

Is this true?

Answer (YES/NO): YES